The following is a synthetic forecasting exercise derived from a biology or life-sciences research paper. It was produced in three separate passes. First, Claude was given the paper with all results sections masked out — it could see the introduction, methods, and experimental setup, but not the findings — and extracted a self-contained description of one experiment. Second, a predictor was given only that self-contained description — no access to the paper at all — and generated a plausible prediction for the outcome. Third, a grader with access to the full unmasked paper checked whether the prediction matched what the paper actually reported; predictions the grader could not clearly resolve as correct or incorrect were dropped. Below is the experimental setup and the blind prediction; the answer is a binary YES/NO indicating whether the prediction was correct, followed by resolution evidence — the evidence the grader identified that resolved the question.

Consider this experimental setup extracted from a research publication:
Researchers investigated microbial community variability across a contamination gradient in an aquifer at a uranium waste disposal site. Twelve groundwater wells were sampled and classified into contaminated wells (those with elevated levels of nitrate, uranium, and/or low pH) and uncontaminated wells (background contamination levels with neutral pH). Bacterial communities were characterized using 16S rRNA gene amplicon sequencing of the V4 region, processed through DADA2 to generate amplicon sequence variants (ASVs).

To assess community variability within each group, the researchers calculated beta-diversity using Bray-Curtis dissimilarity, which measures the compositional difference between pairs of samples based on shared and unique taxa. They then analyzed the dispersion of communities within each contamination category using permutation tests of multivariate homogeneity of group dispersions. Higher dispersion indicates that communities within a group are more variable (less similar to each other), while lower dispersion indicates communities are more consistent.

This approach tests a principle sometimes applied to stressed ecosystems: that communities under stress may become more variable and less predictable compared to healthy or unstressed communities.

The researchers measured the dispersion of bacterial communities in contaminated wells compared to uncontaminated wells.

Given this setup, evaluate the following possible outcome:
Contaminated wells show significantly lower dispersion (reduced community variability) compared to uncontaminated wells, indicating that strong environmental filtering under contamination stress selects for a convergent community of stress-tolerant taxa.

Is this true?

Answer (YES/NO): NO